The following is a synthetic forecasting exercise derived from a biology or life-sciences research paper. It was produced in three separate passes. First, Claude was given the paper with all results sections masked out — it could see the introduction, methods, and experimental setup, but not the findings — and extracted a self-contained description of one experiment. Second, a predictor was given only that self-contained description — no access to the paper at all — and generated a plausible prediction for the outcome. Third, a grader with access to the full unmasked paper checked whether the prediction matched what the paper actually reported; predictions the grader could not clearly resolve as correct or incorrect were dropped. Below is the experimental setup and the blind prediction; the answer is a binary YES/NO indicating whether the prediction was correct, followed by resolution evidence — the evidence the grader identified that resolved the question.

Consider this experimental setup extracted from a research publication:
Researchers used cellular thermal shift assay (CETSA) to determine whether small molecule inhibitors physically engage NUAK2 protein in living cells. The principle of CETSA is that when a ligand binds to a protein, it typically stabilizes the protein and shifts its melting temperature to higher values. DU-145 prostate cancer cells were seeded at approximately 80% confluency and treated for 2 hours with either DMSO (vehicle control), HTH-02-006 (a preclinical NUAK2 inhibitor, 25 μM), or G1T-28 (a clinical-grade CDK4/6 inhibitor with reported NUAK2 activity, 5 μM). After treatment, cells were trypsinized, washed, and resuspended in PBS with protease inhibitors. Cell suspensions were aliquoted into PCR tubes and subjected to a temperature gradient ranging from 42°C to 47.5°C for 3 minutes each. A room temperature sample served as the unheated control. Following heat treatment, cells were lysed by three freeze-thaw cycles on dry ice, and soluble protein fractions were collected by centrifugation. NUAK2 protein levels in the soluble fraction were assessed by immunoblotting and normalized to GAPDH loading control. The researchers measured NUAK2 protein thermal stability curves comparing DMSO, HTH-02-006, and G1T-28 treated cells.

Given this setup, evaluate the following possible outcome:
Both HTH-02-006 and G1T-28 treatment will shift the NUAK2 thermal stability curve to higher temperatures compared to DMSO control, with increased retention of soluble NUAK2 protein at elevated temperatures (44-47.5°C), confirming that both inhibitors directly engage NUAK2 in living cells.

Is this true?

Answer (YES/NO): YES